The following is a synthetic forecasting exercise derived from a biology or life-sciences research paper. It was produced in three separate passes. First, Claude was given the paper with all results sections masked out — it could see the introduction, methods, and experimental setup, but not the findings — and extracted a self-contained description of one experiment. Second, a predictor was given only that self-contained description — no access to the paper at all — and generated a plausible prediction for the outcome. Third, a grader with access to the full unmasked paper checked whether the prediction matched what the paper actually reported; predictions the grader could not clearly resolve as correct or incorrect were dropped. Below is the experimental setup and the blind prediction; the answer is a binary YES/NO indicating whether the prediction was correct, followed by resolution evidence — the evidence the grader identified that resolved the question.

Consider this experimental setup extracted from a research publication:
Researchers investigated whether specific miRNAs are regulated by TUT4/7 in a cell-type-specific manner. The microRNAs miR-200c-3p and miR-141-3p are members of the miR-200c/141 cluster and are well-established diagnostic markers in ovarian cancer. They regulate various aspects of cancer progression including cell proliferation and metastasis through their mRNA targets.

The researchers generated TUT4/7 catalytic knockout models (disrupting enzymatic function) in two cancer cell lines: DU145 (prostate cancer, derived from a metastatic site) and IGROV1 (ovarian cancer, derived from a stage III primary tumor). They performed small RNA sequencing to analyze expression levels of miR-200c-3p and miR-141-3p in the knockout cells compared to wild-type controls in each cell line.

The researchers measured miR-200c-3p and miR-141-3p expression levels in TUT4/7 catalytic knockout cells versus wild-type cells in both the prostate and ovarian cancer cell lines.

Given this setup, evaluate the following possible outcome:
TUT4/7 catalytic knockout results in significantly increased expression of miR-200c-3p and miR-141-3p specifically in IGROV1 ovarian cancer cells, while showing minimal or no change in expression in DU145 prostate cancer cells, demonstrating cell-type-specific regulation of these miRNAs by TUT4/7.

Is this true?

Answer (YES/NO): NO